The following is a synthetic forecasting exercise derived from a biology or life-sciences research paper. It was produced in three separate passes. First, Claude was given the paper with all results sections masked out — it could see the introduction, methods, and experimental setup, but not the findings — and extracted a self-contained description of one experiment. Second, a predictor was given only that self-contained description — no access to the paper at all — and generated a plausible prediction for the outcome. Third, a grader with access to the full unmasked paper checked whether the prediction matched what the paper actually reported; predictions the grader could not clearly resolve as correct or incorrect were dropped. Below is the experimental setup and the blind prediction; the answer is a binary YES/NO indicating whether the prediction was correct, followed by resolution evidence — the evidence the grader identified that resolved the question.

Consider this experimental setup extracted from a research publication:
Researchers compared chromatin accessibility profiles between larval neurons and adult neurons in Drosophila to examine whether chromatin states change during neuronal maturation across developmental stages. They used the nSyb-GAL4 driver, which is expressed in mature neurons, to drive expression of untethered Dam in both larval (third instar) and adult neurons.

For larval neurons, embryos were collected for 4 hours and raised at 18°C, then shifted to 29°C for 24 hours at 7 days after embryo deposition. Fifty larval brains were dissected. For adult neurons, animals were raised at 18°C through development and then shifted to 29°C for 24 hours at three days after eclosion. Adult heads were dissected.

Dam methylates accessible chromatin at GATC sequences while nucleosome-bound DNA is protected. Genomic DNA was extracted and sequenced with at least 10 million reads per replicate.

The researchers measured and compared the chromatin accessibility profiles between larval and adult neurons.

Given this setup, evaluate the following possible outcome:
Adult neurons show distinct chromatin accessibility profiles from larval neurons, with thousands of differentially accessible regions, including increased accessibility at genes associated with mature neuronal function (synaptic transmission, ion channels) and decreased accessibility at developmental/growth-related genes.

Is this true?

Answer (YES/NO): NO